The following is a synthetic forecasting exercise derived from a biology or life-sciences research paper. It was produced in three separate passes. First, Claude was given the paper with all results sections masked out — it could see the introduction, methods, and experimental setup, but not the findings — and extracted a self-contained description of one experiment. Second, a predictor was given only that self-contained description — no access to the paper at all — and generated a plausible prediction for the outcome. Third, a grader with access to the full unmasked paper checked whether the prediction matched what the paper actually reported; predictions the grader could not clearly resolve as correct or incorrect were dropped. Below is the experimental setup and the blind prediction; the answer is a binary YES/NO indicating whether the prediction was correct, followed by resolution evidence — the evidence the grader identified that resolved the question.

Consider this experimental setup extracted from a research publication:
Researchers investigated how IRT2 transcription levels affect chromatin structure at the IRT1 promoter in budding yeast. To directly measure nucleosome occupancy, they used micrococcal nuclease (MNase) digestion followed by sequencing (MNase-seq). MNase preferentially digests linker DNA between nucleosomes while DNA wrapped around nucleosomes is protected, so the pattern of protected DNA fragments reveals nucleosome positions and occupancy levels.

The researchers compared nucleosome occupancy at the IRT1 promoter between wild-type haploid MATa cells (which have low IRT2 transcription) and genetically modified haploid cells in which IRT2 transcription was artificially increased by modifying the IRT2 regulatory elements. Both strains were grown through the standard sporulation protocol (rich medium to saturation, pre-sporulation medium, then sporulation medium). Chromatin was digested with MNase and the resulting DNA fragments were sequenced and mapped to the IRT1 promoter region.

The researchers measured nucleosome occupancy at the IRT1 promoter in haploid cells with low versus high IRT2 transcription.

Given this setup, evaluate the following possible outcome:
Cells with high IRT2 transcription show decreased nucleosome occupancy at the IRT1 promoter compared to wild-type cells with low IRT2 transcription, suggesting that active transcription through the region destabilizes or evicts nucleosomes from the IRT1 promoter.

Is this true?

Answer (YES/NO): NO